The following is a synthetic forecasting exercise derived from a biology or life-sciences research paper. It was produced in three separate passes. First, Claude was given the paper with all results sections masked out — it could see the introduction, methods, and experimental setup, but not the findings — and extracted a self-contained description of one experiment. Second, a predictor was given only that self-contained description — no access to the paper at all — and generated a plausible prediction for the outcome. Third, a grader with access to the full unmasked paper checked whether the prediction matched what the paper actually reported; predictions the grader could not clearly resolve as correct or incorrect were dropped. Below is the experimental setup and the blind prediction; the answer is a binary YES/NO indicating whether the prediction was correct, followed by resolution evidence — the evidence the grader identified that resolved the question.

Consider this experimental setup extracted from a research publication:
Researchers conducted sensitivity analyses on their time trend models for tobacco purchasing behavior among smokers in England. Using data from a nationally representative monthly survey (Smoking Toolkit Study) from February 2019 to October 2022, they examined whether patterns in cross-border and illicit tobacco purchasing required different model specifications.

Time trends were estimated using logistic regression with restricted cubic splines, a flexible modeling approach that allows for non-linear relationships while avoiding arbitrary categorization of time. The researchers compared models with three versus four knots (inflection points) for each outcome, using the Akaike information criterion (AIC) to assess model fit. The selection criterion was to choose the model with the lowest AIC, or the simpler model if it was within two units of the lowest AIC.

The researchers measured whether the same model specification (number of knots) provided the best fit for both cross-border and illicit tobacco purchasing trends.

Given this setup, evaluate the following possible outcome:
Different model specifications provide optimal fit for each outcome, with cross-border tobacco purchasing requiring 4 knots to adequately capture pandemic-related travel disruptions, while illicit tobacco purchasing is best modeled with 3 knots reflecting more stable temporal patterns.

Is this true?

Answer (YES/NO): YES